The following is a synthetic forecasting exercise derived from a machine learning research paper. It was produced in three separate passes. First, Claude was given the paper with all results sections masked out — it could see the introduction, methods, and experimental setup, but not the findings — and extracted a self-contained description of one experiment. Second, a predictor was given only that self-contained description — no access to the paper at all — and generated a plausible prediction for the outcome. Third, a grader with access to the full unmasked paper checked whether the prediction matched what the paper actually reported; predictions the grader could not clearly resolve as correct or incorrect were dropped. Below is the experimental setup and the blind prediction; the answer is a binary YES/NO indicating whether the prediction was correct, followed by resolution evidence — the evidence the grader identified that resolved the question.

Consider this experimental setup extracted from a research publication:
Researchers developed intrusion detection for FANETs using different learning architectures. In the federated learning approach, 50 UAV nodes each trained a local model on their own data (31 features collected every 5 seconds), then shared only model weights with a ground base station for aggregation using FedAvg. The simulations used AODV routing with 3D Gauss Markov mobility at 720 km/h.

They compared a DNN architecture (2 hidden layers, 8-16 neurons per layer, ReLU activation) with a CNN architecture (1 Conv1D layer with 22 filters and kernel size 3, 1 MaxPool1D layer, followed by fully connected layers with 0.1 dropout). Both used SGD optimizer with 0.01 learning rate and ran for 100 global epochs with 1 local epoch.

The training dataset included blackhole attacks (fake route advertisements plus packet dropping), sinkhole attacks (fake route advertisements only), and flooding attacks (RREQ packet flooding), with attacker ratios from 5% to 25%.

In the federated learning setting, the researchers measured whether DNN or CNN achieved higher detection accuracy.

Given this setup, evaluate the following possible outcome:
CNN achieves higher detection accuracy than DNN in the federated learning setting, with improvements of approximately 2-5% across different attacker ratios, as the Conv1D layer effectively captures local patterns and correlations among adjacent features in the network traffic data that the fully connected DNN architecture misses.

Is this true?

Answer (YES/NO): NO